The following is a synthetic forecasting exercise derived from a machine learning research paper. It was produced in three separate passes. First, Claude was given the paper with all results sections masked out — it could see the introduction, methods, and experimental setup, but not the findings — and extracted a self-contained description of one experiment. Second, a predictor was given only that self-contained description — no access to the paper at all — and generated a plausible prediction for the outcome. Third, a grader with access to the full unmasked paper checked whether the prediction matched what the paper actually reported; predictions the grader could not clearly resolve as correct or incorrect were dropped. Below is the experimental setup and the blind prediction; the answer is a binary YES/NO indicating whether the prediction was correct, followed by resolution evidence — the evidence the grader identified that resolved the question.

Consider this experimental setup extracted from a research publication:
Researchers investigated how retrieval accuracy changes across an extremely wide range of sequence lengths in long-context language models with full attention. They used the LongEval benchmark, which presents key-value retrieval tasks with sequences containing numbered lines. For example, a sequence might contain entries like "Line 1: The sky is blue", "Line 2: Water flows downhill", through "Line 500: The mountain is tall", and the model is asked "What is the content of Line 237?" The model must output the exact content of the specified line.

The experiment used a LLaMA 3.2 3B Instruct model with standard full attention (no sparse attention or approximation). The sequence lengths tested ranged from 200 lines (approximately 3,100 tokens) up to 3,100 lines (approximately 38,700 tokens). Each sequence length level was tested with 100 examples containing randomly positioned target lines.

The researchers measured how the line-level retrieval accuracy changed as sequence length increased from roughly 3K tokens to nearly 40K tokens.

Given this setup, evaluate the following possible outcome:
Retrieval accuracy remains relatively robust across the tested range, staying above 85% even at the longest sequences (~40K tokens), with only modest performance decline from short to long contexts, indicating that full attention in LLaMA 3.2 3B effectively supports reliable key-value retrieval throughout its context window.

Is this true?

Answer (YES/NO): NO